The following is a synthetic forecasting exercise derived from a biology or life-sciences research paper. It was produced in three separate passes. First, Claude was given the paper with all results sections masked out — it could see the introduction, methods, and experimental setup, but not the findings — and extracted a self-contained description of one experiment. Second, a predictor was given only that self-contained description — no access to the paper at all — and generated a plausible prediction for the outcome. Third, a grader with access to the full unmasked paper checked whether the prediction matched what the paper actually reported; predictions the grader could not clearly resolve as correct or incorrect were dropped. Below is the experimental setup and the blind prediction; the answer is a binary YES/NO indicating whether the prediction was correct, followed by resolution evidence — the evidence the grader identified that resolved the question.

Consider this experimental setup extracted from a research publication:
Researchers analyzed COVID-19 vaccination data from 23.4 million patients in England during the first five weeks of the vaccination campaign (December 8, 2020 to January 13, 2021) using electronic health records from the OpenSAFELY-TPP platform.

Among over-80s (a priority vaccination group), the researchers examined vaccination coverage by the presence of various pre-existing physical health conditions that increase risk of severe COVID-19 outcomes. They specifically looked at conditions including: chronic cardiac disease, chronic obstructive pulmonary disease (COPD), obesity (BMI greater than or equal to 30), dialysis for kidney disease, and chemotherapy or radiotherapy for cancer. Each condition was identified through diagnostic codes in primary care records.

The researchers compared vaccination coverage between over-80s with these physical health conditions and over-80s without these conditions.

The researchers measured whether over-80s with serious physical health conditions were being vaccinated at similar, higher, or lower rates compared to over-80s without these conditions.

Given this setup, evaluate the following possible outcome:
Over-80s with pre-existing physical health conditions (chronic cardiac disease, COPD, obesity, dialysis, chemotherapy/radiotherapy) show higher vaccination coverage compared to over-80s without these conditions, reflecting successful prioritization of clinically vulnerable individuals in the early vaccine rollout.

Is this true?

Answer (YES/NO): NO